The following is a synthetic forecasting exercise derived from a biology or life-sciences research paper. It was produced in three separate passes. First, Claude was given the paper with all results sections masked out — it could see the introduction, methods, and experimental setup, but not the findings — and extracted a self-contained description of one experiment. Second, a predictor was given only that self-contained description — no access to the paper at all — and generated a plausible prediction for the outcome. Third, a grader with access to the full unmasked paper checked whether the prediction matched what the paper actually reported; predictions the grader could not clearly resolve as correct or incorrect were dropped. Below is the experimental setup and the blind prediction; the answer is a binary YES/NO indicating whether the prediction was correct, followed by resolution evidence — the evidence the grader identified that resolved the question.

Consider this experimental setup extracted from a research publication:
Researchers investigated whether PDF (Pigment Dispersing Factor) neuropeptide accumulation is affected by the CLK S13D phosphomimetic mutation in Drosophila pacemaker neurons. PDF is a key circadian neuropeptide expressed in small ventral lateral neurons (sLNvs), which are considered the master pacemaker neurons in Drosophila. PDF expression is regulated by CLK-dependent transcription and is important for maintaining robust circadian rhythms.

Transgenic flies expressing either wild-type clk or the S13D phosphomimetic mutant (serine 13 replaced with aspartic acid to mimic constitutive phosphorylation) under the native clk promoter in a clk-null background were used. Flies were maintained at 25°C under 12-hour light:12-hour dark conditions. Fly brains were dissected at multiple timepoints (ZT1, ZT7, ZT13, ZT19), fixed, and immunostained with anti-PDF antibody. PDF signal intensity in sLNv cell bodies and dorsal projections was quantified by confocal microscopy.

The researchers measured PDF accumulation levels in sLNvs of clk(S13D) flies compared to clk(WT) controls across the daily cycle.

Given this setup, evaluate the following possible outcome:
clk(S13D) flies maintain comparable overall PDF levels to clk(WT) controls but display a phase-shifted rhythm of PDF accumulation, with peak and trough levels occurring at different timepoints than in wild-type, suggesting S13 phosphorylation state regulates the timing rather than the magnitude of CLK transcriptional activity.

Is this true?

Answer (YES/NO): NO